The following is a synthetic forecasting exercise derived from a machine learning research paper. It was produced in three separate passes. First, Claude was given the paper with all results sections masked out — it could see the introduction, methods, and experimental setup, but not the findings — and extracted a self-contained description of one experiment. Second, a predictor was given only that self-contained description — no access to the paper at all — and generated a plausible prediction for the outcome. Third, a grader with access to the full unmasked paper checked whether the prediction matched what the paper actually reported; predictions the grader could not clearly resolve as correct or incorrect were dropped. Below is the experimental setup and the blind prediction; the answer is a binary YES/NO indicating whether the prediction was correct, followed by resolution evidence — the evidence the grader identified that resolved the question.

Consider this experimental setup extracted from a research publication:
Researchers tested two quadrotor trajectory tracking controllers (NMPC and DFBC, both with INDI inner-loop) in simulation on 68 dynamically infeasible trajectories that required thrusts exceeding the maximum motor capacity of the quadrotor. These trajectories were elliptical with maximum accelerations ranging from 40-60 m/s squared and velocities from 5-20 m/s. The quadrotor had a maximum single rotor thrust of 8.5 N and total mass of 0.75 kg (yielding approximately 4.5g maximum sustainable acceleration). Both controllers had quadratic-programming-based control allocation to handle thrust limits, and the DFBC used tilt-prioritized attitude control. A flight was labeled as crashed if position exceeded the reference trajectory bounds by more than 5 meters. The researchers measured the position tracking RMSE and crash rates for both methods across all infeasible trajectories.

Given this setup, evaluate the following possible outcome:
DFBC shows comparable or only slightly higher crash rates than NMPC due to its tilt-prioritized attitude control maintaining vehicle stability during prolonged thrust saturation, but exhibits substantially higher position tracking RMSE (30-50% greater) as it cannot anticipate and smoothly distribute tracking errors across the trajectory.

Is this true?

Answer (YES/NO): NO